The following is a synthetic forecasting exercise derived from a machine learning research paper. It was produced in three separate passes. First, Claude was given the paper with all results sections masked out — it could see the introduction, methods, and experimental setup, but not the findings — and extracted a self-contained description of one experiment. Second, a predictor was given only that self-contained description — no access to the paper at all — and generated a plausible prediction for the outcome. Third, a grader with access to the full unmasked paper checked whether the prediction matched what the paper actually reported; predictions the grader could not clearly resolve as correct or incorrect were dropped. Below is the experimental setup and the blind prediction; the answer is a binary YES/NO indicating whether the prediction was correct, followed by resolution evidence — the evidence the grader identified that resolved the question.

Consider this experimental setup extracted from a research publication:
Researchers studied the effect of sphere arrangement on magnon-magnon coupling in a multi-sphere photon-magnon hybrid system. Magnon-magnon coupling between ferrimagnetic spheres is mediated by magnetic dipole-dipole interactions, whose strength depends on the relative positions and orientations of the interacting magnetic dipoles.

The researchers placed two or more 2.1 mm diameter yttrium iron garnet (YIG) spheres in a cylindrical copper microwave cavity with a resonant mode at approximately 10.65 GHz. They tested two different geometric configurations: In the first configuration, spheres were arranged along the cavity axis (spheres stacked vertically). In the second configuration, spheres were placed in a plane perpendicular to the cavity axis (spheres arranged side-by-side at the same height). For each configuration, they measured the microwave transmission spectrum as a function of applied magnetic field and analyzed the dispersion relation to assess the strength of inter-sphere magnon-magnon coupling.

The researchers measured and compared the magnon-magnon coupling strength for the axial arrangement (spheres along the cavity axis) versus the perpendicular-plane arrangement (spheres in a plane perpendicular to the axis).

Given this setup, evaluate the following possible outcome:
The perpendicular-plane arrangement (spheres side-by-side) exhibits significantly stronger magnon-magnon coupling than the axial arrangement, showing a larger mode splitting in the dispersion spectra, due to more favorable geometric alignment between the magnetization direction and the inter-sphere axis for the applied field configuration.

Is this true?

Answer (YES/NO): NO